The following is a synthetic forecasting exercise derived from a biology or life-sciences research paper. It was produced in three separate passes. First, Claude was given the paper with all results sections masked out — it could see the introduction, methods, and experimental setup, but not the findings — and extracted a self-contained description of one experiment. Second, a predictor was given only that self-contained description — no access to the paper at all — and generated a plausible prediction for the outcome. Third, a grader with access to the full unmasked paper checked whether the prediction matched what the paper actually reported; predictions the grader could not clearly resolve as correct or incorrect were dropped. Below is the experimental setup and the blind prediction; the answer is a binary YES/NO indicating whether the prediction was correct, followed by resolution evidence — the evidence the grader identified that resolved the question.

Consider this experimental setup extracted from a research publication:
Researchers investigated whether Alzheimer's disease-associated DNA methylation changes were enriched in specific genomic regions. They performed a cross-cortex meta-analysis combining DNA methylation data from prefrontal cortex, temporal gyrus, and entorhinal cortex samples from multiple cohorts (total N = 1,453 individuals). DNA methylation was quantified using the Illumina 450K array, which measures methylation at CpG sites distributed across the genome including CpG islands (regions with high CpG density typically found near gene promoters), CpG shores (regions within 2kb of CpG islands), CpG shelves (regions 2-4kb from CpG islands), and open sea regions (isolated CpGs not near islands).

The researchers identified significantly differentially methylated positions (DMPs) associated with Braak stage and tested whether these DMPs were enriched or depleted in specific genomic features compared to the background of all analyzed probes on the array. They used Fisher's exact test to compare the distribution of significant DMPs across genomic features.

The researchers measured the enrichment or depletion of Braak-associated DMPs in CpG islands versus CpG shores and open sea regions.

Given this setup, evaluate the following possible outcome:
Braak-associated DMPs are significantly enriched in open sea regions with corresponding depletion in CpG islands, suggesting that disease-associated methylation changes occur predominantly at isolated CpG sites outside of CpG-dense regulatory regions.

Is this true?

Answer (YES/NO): NO